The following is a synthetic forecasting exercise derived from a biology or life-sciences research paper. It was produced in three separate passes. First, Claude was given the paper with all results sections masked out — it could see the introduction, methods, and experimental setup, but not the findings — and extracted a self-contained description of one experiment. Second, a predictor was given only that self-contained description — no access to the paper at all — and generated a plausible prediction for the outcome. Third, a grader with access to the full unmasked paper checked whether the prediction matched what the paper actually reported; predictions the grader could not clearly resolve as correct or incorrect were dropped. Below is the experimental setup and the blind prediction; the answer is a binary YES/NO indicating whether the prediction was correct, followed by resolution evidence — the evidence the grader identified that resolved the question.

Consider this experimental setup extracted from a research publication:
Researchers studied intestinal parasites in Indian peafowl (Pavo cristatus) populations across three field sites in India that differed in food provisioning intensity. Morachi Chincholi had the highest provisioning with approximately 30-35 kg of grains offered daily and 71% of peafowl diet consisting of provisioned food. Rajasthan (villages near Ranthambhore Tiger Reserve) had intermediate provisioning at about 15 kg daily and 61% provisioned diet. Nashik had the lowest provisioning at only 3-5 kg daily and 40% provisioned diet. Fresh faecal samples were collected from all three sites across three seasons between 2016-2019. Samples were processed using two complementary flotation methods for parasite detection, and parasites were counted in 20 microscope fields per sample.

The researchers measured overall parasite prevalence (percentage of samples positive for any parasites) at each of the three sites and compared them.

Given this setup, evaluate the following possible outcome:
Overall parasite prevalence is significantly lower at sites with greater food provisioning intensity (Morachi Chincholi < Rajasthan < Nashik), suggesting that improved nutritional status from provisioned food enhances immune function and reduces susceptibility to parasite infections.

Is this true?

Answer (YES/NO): NO